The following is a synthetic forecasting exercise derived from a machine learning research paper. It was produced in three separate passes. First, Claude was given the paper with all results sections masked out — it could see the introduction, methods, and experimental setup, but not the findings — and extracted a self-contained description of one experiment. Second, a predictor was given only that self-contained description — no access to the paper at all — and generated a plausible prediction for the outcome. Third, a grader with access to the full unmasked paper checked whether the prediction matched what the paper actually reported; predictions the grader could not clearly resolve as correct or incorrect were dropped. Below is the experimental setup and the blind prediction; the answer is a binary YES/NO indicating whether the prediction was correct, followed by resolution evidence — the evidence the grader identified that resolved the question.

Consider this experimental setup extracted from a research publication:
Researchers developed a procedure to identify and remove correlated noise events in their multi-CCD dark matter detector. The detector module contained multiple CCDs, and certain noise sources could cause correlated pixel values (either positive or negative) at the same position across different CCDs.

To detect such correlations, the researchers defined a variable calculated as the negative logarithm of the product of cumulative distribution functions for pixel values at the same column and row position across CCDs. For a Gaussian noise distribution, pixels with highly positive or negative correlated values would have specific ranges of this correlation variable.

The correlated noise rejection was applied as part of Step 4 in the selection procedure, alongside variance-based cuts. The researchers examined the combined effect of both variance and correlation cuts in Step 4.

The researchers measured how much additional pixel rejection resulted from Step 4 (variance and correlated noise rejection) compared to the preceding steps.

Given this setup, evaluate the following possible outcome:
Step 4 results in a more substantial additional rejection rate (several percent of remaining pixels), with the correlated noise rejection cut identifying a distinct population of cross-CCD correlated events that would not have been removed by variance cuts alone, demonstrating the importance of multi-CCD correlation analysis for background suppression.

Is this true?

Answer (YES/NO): NO